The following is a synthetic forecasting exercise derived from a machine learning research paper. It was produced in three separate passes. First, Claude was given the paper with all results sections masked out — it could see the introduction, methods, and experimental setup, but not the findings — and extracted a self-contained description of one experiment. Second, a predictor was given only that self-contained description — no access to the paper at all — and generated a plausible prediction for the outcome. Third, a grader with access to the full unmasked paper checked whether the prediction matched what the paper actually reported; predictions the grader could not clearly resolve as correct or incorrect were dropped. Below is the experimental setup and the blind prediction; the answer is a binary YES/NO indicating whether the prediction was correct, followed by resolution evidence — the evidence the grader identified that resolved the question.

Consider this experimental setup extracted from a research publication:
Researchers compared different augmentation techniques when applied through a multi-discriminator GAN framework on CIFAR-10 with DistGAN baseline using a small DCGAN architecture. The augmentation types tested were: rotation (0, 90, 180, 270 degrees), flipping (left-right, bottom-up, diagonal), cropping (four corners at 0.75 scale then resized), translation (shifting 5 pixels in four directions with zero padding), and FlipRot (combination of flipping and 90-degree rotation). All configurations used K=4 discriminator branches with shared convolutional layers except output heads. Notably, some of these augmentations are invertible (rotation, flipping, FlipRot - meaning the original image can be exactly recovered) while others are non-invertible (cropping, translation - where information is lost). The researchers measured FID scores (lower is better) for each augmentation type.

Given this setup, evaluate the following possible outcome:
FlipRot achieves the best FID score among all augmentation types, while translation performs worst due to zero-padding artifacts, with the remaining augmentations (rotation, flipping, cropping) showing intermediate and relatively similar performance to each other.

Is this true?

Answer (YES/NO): NO